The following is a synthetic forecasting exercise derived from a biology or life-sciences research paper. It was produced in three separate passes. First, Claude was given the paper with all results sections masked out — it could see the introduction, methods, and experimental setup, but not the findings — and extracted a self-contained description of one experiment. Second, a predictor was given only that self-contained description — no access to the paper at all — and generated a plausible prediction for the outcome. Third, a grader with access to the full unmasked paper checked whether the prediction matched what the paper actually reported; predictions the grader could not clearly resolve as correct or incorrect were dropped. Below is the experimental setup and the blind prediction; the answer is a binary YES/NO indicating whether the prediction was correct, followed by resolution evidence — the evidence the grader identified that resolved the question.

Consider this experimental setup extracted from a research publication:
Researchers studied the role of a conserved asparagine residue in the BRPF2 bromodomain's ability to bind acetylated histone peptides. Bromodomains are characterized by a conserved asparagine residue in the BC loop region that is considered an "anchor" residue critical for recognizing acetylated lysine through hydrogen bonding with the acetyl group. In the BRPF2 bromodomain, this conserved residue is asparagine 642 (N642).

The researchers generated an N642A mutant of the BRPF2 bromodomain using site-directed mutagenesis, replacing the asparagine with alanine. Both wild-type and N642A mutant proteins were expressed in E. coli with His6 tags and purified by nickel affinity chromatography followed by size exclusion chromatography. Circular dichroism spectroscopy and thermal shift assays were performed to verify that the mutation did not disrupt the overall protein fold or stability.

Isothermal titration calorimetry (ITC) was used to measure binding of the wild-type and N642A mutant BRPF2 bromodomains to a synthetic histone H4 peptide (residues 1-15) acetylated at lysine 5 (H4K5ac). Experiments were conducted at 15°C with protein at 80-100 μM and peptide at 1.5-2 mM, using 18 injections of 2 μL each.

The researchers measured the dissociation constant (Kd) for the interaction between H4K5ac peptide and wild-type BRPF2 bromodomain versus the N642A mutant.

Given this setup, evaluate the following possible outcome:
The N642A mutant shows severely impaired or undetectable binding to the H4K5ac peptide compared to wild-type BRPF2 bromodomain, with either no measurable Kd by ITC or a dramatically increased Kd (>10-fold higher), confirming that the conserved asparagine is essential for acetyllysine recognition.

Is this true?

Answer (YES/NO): YES